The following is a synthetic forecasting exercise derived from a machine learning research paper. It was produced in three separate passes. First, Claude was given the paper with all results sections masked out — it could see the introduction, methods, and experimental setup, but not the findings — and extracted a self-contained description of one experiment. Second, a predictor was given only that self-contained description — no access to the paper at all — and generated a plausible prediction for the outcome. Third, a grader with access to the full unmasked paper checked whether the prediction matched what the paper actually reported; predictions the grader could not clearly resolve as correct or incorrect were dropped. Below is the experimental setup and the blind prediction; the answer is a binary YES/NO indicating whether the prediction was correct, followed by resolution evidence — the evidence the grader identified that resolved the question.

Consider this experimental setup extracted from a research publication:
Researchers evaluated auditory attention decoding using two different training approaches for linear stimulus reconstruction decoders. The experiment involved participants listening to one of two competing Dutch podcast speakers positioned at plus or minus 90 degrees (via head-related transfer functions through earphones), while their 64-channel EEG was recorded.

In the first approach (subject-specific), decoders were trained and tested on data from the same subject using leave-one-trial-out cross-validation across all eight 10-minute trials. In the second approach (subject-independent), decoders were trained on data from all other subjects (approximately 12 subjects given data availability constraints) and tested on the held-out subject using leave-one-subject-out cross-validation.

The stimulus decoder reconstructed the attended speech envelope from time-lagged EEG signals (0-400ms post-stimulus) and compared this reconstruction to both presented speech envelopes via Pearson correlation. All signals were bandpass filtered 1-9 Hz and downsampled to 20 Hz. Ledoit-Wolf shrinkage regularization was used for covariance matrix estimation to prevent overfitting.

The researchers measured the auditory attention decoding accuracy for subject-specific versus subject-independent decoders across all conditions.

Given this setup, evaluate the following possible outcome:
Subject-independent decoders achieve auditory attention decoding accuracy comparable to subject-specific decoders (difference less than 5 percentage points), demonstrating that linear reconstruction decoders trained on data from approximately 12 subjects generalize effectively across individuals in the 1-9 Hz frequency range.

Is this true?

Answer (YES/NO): NO